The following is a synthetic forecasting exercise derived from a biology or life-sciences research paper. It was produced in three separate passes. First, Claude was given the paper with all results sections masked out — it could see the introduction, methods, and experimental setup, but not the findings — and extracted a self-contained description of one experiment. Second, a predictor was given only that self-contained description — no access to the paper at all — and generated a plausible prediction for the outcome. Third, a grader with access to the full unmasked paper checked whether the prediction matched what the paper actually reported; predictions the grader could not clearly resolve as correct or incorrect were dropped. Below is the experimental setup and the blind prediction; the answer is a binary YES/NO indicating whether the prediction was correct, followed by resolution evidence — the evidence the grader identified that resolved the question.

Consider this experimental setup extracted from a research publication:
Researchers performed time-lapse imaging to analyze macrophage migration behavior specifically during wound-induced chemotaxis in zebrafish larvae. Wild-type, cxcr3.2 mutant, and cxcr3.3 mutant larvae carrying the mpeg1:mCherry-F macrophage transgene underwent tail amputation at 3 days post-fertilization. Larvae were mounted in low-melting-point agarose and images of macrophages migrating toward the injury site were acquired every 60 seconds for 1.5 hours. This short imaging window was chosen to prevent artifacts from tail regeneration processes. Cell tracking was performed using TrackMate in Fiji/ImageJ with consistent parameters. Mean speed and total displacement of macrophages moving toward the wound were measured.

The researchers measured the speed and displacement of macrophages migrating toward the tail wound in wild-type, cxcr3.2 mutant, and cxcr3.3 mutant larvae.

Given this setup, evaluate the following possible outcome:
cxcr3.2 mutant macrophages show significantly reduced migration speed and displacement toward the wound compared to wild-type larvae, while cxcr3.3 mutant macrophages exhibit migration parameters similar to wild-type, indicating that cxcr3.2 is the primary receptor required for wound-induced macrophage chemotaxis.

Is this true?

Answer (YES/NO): NO